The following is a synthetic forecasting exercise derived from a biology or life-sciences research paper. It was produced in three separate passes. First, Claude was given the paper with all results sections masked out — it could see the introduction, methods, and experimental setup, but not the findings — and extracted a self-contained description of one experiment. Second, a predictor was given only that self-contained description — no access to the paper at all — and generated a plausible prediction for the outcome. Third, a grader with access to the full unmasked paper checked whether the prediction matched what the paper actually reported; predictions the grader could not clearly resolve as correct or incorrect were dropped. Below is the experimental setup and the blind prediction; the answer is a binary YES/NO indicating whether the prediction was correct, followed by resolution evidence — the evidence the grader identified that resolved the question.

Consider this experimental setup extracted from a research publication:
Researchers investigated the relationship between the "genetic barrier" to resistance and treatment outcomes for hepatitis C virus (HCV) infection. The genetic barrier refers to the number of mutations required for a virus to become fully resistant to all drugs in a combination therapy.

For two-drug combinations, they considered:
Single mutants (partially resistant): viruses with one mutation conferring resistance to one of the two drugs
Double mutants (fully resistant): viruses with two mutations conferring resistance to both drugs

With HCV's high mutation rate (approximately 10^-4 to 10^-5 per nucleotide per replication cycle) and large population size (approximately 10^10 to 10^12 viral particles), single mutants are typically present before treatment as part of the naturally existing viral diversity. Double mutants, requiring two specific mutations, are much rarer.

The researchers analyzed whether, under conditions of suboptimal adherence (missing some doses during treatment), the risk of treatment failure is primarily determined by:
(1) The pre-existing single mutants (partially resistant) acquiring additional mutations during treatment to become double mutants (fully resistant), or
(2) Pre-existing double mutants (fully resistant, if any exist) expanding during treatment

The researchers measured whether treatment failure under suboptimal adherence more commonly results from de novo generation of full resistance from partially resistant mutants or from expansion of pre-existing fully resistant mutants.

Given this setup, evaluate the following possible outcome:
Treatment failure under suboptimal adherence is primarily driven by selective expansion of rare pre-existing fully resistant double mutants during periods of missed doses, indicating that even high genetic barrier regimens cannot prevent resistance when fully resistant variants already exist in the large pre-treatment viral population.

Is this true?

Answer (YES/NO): NO